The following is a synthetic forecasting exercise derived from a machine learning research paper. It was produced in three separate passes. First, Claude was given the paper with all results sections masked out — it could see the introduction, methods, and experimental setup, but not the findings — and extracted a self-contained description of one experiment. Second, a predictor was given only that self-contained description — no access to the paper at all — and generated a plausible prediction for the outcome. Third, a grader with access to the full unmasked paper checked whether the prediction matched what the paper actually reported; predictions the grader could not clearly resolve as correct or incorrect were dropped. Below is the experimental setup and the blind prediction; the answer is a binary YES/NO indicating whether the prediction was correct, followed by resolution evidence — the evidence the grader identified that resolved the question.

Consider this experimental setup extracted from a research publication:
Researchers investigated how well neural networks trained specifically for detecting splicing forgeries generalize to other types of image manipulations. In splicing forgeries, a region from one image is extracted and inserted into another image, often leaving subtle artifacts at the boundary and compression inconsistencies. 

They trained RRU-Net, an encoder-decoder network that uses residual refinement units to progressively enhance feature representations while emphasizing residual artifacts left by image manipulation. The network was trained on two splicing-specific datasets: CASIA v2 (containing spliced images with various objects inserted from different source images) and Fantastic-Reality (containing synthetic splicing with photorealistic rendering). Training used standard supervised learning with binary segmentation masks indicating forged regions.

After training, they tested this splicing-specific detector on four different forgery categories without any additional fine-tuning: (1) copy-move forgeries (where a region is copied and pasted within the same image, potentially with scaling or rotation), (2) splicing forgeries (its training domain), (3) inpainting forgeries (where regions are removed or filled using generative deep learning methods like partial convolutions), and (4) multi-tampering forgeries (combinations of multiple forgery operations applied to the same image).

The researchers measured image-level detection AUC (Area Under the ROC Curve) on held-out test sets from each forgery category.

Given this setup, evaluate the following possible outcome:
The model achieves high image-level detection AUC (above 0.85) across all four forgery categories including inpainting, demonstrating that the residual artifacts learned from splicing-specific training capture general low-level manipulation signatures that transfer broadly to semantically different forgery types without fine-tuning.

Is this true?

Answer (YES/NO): NO